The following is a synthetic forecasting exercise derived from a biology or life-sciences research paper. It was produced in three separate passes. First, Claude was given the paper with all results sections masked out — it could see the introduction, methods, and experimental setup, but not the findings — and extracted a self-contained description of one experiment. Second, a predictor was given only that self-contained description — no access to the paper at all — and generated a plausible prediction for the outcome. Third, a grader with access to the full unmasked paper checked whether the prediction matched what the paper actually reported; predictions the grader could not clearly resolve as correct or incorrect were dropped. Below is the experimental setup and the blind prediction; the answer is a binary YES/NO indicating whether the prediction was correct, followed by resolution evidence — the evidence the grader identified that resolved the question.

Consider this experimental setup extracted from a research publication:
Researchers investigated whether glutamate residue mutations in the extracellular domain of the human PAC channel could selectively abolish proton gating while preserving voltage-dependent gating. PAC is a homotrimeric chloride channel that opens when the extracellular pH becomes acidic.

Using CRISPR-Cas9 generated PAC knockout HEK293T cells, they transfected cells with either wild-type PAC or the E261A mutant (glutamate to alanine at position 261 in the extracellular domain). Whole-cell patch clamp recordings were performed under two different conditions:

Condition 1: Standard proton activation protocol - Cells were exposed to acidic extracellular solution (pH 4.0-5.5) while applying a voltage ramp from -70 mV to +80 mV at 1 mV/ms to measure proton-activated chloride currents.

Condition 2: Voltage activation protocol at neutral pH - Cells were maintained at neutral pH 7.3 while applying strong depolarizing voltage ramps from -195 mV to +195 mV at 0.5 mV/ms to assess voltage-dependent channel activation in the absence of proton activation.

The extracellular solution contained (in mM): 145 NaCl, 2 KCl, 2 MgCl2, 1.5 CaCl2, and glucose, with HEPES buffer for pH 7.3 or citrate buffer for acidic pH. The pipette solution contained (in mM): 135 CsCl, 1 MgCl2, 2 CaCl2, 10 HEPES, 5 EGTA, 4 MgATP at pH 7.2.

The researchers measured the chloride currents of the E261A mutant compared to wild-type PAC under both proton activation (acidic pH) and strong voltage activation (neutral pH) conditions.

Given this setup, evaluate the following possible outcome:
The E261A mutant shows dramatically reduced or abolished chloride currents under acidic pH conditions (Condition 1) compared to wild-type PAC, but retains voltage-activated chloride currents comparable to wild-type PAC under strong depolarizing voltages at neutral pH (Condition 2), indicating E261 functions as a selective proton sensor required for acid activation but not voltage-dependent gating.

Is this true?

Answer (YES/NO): YES